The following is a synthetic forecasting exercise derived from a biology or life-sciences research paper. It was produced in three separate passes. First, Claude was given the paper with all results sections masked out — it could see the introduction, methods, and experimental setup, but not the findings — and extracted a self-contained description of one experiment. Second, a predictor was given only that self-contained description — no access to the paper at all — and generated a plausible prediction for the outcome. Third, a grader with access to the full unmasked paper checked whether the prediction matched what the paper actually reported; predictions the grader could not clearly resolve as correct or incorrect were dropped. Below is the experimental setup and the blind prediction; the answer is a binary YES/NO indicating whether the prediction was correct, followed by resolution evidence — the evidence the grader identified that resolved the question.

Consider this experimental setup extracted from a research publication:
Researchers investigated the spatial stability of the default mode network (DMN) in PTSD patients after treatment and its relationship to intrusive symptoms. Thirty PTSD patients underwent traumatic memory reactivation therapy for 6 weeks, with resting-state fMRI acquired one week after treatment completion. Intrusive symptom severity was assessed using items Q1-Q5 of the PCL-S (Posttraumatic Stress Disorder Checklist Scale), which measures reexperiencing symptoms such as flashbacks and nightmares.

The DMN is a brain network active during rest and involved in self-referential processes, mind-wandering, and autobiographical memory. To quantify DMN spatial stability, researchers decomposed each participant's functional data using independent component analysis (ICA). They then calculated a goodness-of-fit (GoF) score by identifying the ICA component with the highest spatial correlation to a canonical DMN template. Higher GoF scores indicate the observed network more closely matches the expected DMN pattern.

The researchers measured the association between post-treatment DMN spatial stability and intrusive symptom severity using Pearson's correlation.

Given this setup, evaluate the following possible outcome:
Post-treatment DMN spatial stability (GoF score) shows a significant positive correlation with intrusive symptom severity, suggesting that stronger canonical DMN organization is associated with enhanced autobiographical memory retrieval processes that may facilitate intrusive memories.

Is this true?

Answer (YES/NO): YES